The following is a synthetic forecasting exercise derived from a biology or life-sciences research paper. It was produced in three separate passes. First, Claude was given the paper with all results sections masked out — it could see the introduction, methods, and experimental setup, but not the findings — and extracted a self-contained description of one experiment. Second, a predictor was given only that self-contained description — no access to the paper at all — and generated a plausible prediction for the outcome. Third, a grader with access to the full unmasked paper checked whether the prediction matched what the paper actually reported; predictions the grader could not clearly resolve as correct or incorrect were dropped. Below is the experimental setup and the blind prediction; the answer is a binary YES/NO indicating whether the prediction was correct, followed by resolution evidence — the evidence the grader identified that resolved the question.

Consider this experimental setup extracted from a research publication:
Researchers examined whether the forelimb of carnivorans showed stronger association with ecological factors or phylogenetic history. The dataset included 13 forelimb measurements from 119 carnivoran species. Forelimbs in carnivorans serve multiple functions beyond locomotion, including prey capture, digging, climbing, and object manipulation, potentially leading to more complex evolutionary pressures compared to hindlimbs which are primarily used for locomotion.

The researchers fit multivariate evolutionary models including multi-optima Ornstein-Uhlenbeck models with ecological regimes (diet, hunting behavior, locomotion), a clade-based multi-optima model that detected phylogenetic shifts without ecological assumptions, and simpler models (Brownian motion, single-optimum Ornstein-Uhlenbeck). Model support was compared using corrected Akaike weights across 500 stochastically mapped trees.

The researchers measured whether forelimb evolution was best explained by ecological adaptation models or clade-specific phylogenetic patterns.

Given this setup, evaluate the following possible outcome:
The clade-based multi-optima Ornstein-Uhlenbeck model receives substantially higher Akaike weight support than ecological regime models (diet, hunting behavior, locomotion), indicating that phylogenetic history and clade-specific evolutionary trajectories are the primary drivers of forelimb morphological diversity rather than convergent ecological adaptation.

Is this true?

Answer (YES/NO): YES